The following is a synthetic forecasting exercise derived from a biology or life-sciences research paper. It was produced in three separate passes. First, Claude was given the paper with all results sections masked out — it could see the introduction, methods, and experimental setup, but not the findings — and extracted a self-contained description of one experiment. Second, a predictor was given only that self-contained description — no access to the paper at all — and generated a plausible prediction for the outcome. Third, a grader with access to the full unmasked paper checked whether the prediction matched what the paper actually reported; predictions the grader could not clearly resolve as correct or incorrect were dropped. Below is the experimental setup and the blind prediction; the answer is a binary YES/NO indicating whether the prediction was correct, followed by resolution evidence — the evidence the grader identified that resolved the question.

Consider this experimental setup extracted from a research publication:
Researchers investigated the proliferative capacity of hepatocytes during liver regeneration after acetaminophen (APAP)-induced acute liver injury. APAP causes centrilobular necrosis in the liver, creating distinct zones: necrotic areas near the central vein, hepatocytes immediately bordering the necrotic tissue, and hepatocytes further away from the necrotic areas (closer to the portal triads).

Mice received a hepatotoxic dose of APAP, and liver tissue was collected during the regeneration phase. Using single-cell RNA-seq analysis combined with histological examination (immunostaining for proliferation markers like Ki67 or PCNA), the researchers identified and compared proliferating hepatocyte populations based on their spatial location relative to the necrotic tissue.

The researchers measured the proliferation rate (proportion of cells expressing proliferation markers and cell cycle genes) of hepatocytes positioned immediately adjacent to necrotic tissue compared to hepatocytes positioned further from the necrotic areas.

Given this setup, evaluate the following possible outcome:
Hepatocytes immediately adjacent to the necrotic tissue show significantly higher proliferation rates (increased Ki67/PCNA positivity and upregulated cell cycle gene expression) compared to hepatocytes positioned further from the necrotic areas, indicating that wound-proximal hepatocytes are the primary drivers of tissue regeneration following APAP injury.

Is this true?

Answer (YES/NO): YES